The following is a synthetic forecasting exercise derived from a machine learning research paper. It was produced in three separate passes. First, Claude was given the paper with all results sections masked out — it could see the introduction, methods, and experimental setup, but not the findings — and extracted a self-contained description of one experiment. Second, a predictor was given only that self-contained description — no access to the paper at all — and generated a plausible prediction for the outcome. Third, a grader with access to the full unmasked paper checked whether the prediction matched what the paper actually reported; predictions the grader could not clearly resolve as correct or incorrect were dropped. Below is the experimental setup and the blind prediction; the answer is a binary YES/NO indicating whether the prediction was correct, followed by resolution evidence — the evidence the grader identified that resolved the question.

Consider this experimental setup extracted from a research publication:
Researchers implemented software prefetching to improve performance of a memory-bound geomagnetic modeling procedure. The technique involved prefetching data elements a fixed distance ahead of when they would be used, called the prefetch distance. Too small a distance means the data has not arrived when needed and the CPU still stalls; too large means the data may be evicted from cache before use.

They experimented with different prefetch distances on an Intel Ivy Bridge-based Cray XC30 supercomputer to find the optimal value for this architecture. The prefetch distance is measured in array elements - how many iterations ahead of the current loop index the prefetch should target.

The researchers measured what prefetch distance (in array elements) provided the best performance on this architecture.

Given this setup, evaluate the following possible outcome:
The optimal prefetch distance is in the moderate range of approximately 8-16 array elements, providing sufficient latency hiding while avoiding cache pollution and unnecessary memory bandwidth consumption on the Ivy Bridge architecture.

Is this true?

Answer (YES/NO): YES